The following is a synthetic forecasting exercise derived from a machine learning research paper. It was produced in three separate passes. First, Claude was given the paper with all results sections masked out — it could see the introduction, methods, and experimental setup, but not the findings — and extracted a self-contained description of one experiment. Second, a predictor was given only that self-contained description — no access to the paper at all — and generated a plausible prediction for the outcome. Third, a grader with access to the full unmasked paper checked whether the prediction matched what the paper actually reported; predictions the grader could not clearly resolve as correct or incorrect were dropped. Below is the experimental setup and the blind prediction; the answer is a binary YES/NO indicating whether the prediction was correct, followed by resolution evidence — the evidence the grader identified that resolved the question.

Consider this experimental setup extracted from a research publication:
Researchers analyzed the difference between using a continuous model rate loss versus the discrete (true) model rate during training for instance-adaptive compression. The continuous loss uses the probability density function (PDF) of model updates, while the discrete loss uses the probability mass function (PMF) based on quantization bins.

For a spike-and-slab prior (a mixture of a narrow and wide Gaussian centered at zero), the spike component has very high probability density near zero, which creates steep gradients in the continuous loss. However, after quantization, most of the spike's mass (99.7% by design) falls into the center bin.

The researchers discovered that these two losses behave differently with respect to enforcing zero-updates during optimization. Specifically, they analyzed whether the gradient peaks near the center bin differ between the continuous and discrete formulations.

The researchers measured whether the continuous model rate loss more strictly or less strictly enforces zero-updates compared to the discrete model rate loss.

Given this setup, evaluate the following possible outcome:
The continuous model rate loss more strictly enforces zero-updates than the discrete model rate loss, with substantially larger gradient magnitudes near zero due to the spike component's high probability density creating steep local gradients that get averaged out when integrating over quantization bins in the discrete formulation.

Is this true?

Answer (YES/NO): YES